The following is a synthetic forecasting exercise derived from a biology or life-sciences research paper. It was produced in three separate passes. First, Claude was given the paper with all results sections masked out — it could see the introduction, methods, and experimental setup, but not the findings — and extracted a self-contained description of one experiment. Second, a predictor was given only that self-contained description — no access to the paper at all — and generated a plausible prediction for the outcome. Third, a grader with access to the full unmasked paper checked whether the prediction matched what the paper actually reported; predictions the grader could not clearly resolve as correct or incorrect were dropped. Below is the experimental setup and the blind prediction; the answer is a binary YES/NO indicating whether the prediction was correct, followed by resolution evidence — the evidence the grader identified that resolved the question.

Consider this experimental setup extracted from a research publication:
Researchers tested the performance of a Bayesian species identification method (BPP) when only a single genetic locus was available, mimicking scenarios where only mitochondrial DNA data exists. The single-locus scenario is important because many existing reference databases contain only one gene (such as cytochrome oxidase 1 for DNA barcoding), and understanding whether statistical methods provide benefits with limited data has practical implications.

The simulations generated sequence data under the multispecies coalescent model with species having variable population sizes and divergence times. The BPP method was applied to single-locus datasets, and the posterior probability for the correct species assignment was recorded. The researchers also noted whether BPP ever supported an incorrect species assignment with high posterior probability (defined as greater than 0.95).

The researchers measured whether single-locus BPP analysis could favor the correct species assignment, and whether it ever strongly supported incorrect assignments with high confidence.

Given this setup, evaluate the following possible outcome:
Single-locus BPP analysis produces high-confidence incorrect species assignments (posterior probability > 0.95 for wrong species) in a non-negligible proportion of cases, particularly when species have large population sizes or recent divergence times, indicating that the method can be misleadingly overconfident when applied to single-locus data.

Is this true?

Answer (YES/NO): NO